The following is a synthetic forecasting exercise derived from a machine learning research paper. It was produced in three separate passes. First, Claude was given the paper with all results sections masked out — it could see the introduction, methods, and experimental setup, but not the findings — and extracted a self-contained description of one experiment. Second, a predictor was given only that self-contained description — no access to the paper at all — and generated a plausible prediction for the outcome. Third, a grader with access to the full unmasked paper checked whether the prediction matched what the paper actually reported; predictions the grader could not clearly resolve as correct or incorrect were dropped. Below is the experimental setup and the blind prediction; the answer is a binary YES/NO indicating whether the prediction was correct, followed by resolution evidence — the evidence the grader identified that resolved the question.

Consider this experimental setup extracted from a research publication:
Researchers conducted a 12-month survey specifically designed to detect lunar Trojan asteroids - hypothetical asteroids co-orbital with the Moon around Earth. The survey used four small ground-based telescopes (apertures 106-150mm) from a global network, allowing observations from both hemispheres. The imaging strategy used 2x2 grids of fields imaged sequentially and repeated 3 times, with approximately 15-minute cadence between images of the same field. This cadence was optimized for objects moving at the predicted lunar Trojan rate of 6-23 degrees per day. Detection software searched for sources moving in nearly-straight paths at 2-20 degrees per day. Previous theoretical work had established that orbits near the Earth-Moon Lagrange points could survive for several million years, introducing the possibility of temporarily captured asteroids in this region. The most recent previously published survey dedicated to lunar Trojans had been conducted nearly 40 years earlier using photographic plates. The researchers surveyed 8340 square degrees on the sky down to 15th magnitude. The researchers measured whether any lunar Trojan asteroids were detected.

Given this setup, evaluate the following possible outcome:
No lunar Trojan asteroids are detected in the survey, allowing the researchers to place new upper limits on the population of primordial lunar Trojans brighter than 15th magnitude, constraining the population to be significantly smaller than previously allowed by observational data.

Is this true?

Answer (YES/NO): NO